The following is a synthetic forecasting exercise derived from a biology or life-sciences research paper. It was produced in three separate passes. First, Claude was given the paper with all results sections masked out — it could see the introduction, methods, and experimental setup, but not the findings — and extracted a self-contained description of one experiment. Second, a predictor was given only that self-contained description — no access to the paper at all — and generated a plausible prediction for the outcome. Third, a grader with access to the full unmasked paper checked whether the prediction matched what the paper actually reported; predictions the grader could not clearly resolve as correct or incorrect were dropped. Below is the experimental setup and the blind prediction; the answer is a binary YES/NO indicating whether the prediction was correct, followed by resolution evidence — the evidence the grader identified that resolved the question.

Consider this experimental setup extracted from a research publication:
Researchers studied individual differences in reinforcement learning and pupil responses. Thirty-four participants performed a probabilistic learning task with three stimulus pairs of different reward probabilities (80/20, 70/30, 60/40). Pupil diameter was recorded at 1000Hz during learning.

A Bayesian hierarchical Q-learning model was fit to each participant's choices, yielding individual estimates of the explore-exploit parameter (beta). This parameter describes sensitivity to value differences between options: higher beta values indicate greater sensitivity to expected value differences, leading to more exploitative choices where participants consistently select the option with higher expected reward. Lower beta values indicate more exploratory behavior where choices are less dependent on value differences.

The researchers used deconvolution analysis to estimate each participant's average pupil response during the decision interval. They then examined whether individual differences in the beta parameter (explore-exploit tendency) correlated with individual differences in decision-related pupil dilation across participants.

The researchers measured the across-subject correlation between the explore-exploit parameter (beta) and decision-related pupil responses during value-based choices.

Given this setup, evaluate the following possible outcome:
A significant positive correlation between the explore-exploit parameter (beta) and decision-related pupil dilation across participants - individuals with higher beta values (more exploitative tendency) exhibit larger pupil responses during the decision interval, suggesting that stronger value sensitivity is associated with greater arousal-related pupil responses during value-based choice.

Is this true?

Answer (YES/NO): YES